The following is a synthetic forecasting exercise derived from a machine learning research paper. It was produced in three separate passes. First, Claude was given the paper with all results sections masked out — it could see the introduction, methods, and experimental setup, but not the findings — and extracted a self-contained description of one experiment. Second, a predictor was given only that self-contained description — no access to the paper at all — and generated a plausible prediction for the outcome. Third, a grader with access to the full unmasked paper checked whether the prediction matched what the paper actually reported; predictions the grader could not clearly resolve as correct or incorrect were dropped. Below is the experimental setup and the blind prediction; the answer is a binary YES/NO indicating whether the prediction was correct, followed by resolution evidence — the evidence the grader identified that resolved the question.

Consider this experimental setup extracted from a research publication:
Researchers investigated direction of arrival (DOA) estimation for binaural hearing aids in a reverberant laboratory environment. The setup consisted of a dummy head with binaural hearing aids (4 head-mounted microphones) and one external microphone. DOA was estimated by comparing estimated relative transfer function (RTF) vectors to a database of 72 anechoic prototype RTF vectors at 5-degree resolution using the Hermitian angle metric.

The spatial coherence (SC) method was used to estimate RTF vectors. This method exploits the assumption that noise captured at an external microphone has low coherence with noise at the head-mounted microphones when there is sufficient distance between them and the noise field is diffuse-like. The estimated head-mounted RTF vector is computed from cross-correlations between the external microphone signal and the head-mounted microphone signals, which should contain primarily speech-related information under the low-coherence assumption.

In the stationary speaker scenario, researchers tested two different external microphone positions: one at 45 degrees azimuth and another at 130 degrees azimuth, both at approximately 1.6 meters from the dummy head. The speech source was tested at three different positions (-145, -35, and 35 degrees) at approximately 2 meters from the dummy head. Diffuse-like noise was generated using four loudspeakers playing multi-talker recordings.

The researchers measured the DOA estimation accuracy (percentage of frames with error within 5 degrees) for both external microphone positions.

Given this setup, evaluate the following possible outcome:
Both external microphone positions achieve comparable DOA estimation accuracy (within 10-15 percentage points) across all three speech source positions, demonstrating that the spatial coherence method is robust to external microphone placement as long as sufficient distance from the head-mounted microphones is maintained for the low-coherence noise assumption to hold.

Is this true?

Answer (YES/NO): NO